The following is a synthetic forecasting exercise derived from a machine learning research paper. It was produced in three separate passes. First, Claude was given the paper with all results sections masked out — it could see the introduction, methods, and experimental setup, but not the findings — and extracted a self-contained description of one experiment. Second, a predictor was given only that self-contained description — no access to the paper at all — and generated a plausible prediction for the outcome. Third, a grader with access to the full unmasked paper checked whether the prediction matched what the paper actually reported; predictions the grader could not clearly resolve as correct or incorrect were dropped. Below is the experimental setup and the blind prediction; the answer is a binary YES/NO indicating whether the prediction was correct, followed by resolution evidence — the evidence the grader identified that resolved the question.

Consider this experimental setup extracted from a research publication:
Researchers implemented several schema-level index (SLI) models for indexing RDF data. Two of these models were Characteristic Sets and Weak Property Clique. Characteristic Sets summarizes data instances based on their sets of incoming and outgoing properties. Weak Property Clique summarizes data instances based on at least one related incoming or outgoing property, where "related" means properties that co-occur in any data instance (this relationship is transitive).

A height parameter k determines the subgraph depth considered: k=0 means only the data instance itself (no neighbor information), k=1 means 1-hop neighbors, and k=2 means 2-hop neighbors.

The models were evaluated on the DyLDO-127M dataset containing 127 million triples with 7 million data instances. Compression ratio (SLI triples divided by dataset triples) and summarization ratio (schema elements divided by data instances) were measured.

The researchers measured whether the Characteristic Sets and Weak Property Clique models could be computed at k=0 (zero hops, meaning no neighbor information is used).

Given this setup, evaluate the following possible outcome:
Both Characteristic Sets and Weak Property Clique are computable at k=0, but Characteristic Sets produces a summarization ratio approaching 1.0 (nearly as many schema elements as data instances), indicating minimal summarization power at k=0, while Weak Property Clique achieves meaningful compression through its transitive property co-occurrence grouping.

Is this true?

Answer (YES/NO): NO